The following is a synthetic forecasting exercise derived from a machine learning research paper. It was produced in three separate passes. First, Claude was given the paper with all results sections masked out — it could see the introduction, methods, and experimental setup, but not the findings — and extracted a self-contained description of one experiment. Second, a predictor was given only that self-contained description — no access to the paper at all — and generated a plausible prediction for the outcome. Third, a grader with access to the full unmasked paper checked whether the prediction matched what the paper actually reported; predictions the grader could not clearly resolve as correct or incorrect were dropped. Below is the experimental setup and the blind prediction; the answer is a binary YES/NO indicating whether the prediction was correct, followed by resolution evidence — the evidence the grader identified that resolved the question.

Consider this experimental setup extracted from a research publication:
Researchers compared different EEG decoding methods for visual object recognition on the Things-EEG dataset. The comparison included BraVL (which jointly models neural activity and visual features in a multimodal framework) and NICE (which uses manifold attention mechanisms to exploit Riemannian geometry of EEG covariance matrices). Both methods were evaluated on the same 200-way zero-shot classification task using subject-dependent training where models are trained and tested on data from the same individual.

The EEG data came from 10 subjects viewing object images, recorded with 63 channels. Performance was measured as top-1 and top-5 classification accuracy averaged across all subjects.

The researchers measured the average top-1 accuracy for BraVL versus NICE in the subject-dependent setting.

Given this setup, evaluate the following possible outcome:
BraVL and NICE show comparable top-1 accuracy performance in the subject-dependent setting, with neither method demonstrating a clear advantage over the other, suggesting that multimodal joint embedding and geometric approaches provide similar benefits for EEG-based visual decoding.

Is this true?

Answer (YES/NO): NO